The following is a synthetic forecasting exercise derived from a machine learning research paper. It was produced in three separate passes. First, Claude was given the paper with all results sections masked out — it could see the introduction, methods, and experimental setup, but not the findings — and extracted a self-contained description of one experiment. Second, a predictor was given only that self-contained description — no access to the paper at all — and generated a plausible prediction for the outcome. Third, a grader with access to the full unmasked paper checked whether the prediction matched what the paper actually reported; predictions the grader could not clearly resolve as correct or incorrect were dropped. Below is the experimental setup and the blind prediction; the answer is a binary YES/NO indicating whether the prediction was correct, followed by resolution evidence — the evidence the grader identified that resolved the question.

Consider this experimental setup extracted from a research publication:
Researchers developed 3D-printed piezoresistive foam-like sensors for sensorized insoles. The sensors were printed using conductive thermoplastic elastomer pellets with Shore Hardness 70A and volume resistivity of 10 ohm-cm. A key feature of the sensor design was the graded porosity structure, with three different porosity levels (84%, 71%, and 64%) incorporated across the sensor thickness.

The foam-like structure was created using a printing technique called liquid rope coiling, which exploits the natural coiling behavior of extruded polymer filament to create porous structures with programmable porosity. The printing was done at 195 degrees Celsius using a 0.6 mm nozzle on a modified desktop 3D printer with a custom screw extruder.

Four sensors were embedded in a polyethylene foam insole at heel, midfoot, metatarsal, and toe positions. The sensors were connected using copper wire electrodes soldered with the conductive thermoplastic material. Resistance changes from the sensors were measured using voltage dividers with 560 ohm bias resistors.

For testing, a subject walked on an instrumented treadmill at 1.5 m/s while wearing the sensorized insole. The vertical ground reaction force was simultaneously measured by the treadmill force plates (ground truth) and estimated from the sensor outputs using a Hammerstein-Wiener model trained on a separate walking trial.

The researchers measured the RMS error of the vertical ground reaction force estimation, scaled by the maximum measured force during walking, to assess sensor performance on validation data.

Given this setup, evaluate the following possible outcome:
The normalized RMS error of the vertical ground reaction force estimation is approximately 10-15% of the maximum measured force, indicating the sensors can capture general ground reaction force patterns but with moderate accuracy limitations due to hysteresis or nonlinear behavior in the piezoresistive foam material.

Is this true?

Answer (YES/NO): NO